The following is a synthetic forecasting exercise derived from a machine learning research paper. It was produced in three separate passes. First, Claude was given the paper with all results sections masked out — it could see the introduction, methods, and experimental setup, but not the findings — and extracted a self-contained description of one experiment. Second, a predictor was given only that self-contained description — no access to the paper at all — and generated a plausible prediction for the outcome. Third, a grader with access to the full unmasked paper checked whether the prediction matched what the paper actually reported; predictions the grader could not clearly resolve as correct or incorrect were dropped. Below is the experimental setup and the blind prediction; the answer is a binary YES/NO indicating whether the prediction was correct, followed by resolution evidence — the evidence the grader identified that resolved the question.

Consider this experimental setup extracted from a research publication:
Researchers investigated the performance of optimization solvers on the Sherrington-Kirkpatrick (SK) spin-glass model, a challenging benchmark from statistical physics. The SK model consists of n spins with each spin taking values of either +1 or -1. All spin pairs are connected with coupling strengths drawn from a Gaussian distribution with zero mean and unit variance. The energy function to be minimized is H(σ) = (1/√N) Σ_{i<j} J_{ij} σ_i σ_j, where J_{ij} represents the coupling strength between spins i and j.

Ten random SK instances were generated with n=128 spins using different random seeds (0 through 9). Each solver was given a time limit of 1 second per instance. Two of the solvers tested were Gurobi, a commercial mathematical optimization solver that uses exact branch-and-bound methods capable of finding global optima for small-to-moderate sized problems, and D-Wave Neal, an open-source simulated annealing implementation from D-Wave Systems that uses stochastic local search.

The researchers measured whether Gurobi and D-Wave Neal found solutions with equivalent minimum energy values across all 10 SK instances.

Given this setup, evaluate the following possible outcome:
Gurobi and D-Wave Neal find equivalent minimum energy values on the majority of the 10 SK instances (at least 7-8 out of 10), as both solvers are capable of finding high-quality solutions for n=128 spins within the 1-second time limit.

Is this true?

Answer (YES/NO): YES